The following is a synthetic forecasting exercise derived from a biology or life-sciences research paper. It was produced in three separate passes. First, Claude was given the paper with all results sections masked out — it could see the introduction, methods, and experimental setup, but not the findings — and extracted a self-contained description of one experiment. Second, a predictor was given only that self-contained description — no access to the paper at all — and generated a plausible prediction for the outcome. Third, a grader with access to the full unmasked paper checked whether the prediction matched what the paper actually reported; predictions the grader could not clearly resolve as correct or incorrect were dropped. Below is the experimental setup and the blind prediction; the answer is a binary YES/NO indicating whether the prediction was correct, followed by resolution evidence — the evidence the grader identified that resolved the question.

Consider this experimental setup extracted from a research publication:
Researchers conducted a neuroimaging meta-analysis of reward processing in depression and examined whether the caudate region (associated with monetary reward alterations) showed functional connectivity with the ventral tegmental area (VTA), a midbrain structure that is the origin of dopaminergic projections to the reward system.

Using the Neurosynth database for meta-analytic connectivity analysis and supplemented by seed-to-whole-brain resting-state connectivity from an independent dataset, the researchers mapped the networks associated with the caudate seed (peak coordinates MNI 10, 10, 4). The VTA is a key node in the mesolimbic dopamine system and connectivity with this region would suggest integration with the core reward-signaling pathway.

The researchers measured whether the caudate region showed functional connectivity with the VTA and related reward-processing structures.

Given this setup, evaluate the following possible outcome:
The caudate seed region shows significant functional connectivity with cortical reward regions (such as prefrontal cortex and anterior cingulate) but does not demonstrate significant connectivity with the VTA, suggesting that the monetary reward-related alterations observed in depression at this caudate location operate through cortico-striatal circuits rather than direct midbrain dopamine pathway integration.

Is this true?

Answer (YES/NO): NO